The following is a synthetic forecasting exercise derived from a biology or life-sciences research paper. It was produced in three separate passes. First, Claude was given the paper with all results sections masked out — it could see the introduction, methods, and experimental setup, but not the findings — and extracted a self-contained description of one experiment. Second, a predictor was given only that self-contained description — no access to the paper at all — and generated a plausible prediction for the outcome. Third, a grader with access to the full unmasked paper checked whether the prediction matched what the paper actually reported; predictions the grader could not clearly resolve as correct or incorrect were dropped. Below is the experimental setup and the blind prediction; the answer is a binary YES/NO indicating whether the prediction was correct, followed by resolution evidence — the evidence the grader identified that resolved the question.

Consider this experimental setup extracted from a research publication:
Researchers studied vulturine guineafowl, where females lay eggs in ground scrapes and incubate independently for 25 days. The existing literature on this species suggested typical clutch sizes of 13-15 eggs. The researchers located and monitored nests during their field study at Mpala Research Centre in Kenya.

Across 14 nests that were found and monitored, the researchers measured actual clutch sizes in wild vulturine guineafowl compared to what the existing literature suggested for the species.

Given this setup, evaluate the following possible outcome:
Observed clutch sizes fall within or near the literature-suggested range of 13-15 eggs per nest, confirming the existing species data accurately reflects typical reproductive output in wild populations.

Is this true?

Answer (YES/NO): NO